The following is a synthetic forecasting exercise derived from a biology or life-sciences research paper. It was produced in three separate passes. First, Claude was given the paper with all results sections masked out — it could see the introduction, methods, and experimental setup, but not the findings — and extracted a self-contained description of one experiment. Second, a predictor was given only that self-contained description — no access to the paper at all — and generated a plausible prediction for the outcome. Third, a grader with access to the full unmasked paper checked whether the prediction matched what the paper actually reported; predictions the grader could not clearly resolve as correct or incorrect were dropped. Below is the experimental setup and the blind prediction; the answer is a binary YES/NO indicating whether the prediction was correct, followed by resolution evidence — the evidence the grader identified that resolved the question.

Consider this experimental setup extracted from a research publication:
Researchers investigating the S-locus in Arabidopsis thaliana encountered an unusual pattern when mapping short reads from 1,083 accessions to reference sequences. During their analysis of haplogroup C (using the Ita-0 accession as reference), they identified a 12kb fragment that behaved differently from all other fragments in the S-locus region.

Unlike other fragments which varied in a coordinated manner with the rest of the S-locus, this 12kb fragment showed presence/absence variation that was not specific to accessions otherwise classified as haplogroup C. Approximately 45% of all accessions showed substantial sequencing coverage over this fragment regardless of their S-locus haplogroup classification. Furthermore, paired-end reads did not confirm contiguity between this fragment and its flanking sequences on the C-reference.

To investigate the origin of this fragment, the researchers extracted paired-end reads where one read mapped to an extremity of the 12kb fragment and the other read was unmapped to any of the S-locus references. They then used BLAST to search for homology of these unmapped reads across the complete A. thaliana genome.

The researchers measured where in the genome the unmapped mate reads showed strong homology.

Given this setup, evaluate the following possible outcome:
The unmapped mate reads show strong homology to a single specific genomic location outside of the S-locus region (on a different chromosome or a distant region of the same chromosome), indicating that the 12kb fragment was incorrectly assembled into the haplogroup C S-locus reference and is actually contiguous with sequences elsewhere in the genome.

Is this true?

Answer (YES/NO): NO